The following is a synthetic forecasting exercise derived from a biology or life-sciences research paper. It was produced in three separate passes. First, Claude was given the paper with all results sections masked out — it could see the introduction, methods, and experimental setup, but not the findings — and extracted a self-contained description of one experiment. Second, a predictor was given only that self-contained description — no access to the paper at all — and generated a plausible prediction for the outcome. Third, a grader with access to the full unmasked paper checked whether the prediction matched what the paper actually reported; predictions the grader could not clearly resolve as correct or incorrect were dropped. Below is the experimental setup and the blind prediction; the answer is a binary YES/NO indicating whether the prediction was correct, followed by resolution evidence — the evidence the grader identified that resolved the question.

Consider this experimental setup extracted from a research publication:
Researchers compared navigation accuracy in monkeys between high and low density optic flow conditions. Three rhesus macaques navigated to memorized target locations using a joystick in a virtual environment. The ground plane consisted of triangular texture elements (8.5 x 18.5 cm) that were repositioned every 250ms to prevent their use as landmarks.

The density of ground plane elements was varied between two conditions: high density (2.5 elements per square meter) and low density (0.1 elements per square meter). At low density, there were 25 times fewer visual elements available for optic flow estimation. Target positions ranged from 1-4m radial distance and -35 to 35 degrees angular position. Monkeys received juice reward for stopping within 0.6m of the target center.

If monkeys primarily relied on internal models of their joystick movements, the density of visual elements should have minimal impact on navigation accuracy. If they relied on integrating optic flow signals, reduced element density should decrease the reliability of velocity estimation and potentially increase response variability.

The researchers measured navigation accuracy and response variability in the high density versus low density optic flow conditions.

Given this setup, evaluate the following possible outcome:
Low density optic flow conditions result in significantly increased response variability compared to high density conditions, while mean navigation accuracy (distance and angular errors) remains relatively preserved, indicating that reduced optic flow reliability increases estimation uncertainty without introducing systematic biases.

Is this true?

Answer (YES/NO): NO